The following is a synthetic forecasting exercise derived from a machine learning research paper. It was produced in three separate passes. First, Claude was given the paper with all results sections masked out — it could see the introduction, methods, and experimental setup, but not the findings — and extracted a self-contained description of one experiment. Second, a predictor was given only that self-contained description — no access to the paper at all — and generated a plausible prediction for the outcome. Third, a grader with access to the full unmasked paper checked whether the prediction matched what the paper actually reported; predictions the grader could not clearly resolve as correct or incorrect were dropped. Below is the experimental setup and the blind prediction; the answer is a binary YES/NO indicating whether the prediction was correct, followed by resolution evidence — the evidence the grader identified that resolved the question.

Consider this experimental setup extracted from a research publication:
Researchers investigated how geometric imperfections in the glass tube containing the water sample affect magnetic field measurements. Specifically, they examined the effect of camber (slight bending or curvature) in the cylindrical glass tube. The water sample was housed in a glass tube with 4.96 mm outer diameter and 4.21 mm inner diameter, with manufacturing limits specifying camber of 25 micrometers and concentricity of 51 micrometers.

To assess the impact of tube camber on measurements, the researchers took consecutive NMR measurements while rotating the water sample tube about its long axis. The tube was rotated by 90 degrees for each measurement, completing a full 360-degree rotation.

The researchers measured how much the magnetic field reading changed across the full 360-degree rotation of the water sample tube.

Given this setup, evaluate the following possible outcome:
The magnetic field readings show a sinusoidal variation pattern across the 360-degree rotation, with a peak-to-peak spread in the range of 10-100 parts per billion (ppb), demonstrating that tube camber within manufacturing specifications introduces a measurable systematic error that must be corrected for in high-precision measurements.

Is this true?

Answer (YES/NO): NO